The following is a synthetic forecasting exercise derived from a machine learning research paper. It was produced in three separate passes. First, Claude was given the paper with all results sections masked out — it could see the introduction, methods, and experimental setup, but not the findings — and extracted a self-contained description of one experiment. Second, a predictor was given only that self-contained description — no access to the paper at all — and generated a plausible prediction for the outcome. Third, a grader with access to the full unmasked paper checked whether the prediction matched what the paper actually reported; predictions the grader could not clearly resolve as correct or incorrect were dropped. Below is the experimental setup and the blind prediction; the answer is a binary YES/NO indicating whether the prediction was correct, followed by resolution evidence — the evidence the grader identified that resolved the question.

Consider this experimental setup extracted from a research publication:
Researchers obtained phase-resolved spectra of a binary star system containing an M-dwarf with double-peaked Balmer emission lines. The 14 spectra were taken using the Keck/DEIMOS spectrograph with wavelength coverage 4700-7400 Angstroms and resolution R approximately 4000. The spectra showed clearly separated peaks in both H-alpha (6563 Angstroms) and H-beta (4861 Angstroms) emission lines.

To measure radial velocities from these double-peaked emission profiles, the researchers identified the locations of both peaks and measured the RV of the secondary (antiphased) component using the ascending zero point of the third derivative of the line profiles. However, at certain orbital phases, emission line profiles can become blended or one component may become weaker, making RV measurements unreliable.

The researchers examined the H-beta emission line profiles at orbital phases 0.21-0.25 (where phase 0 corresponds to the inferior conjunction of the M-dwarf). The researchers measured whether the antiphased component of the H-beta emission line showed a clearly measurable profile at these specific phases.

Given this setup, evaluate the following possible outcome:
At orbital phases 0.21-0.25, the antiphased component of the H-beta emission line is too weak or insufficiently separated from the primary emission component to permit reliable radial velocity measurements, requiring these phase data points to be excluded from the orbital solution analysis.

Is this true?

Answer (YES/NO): YES